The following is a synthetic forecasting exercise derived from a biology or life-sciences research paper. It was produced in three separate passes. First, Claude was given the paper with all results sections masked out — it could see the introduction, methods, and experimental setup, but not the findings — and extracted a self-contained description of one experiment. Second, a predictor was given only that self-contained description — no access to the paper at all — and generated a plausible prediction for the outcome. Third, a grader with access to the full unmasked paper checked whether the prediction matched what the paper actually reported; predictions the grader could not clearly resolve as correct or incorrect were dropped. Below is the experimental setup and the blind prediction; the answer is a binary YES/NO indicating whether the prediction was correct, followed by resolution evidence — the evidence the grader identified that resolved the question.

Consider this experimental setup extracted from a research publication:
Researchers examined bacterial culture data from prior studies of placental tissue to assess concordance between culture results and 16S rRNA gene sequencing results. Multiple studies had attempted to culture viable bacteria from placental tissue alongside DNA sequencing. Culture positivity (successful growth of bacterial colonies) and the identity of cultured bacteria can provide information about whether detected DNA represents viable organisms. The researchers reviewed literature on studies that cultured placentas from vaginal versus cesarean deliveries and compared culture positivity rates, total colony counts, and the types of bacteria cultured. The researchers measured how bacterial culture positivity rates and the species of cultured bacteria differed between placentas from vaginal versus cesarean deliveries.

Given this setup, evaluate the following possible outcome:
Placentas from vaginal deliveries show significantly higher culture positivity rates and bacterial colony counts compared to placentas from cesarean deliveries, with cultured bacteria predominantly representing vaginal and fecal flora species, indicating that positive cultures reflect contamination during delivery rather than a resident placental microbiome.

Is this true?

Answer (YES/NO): NO